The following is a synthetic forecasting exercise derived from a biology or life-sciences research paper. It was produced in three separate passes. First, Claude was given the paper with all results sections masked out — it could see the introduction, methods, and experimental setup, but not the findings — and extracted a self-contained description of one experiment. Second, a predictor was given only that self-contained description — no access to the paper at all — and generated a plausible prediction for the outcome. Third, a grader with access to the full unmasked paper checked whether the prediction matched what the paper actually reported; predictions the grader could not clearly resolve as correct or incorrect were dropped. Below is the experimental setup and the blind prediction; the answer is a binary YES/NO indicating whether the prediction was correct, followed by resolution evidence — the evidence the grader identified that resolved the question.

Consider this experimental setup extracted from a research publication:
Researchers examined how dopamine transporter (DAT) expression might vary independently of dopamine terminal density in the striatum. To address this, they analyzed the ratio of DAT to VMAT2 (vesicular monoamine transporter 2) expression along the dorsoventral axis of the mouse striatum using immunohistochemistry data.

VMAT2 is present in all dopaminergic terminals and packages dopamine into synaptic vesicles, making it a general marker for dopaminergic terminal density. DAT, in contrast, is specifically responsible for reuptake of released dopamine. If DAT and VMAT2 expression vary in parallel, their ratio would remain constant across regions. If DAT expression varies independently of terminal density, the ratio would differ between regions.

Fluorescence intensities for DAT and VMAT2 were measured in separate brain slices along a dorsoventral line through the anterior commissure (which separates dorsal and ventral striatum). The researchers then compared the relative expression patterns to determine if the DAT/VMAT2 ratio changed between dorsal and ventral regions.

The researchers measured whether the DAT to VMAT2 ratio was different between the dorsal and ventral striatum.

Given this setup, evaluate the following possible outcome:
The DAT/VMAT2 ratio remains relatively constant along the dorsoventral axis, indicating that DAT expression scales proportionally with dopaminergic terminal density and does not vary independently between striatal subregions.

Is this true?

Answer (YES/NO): NO